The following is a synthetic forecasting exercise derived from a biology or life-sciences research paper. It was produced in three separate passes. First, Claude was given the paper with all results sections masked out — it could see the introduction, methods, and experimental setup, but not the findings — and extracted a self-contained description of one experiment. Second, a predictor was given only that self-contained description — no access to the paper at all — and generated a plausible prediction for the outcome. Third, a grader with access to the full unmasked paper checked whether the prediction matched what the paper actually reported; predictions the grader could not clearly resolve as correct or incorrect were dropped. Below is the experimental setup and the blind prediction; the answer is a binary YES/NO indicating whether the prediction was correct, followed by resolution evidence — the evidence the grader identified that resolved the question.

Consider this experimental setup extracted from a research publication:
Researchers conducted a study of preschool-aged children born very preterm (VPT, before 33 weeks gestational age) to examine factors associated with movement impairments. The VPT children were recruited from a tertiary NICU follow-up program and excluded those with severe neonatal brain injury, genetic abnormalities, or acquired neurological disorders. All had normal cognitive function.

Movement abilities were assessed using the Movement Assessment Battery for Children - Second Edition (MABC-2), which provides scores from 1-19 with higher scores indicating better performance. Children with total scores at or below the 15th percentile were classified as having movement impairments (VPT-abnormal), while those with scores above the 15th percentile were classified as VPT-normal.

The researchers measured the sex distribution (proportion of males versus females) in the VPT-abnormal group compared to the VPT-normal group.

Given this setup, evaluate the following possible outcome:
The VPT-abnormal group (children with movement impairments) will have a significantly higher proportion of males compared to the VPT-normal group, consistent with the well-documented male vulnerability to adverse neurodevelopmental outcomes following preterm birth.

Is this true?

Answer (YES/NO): YES